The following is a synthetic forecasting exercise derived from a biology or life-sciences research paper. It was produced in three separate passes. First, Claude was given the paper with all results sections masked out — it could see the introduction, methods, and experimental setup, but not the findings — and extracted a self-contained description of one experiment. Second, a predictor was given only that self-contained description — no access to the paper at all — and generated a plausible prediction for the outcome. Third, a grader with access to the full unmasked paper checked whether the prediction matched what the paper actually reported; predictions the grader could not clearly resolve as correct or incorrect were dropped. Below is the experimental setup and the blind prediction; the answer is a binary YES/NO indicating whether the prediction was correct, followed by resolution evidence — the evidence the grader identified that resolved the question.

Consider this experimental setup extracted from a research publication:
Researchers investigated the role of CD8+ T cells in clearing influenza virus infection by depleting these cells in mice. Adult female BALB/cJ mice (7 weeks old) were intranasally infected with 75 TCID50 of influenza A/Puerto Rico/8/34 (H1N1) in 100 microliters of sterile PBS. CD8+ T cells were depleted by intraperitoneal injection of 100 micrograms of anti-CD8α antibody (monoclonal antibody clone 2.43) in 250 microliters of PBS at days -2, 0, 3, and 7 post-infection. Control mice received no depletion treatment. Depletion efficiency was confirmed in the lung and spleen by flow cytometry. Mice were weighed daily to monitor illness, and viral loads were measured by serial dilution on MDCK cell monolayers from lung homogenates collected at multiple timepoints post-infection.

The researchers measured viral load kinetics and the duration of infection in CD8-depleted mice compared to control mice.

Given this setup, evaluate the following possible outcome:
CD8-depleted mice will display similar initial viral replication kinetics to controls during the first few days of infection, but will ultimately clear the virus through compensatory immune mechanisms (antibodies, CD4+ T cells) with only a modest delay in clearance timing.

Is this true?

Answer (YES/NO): NO